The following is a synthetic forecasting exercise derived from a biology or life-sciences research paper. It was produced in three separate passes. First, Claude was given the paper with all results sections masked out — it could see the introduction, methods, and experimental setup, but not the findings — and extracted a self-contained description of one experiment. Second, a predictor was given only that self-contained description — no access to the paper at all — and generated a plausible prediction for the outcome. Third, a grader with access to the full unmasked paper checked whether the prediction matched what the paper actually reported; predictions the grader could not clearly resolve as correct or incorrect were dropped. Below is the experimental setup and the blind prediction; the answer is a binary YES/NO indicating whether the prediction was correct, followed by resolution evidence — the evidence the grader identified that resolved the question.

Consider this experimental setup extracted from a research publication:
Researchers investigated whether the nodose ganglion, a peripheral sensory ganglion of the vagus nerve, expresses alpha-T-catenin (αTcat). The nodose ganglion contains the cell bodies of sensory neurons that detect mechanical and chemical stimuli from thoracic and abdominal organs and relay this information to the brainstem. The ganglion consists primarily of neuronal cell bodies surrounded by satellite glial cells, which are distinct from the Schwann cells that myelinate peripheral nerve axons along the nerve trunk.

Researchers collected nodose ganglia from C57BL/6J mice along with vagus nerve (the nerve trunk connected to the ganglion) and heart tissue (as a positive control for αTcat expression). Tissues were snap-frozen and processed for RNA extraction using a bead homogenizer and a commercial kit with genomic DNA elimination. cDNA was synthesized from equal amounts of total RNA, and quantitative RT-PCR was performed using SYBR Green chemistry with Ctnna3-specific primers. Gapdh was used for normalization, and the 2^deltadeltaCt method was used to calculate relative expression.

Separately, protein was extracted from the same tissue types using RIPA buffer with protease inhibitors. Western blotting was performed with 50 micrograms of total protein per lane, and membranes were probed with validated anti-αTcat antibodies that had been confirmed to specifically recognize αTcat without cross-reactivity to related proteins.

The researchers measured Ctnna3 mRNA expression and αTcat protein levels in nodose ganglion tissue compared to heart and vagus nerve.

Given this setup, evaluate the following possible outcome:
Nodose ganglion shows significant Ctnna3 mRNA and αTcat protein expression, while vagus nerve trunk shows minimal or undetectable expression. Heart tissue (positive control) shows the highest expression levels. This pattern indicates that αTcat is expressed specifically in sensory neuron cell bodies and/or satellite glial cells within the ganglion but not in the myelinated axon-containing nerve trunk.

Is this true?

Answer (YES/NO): NO